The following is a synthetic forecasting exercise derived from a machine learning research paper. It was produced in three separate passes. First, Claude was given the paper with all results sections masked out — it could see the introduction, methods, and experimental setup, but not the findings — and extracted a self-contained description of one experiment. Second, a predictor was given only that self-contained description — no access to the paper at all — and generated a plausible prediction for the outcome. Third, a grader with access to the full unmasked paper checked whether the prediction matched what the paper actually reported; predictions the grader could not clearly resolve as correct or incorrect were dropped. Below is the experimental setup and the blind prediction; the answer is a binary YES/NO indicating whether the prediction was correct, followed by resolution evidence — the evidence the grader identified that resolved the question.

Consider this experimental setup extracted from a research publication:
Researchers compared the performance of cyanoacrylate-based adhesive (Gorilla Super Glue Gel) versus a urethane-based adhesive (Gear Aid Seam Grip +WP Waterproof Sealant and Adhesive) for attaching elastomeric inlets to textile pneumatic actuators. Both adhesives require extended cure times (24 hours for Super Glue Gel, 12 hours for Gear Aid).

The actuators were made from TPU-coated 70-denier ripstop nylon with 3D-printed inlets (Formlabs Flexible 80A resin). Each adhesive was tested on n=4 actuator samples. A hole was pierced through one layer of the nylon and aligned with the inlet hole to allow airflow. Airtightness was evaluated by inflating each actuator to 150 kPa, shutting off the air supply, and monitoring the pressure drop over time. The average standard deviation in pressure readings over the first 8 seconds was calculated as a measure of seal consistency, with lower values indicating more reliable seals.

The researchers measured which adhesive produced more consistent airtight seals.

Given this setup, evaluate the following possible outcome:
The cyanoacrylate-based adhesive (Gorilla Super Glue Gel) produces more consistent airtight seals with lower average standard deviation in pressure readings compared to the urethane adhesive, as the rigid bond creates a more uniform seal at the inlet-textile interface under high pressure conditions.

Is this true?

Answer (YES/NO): NO